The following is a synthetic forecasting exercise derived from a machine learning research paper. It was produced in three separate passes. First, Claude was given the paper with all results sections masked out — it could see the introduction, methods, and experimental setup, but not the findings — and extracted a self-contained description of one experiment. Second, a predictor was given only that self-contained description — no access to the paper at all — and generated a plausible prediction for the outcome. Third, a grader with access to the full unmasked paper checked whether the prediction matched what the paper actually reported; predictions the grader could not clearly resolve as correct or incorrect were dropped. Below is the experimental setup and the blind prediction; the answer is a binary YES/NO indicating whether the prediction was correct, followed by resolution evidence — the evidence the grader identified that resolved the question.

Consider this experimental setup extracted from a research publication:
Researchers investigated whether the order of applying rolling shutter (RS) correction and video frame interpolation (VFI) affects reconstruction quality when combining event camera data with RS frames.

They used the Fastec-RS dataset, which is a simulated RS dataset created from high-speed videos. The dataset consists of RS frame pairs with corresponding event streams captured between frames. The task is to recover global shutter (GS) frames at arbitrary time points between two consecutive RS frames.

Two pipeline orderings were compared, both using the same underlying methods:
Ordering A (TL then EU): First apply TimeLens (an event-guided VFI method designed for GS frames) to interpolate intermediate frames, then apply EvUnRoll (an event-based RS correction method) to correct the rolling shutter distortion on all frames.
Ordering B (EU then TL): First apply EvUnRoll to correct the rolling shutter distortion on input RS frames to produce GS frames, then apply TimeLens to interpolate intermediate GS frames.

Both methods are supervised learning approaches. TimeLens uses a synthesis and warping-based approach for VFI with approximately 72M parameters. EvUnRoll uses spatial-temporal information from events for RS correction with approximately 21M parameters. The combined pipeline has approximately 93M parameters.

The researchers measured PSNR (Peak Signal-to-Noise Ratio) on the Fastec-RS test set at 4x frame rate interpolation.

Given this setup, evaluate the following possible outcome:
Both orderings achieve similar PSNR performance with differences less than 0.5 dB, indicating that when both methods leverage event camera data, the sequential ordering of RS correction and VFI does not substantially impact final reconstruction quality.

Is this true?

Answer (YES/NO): NO